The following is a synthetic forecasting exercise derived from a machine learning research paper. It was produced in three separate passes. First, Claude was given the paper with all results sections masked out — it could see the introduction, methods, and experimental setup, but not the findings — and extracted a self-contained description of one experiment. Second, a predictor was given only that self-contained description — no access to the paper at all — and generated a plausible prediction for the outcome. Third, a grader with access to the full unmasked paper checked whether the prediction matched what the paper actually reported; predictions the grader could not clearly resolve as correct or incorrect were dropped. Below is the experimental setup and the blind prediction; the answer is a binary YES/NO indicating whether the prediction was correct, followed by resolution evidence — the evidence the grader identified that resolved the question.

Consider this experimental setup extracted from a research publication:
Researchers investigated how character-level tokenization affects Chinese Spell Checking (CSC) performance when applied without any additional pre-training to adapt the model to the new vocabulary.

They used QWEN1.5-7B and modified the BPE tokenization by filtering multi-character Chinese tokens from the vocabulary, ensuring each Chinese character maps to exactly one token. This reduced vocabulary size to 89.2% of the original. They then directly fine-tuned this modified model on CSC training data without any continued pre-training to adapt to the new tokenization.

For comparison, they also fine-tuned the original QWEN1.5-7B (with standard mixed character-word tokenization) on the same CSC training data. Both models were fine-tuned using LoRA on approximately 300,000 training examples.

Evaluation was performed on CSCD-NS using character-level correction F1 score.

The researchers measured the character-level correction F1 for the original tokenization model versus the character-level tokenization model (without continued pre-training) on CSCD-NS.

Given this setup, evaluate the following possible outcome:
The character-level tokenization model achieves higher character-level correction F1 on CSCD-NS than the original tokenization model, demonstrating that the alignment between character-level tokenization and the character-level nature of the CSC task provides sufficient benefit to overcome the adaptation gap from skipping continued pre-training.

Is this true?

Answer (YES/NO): YES